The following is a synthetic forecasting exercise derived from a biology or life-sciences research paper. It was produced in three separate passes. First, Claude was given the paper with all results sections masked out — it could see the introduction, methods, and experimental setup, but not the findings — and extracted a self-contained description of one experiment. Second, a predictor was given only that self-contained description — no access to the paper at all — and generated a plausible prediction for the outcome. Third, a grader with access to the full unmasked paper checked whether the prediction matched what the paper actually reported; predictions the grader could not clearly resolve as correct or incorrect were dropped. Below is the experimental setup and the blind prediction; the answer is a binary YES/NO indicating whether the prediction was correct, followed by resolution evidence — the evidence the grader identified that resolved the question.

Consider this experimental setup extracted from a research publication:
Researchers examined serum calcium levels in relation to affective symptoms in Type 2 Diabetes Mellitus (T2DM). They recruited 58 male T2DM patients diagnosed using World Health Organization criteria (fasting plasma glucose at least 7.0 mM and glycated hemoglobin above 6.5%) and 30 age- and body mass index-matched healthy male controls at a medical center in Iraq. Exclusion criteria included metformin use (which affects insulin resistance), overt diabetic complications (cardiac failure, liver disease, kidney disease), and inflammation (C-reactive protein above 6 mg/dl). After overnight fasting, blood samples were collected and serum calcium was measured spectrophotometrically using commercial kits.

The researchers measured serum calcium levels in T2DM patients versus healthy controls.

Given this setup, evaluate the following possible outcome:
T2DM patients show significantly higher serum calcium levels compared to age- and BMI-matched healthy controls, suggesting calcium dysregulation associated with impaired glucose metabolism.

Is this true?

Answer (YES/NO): NO